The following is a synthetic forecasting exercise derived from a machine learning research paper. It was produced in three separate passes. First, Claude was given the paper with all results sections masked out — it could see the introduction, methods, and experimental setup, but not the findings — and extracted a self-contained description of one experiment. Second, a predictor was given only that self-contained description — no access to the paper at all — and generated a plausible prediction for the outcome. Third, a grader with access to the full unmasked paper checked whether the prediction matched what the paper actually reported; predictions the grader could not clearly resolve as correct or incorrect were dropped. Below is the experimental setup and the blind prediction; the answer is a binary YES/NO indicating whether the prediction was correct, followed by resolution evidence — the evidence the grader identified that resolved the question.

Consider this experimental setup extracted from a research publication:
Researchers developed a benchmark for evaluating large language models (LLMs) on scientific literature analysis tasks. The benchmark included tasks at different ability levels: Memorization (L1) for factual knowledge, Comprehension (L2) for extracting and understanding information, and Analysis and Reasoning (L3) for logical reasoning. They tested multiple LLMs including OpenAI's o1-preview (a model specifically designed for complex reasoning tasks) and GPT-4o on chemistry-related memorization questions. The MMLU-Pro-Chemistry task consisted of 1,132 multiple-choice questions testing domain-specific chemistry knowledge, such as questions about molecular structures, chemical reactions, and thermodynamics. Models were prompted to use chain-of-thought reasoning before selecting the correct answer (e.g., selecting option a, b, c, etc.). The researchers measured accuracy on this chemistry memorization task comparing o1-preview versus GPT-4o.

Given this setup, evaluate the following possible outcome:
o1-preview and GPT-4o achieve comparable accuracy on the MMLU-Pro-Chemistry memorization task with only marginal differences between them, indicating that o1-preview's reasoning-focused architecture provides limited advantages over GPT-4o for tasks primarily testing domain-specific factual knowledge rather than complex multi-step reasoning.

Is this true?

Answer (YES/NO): NO